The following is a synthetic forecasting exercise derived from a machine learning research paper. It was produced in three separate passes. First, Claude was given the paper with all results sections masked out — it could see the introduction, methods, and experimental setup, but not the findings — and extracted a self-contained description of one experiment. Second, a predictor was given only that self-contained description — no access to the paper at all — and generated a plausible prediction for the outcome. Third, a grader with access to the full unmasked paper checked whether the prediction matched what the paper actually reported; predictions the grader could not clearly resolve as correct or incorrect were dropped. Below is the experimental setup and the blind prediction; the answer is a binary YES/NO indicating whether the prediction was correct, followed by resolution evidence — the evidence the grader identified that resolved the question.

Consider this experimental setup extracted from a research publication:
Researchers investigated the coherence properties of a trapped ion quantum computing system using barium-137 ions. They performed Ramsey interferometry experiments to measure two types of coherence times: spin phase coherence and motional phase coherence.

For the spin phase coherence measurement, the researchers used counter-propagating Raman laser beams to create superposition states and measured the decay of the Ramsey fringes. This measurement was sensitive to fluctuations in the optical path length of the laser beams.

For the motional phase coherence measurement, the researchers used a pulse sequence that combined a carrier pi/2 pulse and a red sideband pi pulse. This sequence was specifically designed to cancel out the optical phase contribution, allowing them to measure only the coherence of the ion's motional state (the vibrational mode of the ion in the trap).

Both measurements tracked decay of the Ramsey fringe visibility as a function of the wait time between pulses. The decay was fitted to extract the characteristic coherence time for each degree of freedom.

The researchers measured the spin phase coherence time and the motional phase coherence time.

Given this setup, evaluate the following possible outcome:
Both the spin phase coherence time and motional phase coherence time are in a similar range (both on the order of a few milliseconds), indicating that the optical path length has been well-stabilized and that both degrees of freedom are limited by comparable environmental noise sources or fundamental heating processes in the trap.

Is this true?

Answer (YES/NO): YES